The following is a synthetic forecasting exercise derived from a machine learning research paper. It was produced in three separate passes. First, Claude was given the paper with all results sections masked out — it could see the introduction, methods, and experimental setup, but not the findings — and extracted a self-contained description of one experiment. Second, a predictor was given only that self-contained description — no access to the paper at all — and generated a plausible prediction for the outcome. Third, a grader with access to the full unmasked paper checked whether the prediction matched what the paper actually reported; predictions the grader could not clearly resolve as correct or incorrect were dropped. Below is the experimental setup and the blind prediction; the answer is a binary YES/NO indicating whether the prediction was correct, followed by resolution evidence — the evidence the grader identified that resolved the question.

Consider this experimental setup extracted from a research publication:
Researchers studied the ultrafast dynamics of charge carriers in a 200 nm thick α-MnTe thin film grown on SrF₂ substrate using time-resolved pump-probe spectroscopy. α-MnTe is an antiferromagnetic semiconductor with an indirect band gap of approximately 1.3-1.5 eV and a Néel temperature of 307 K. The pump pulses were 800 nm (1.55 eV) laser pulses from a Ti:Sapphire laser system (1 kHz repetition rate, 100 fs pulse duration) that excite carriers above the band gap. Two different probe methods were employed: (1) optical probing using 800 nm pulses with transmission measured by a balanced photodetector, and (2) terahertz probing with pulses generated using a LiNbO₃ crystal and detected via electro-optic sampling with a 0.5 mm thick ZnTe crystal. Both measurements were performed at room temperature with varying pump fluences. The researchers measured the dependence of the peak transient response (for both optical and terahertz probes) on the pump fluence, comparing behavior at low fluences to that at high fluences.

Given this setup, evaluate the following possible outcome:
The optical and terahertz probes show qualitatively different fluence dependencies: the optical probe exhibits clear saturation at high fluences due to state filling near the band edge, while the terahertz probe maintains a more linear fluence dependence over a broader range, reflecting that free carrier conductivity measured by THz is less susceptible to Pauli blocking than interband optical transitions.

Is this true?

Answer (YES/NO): NO